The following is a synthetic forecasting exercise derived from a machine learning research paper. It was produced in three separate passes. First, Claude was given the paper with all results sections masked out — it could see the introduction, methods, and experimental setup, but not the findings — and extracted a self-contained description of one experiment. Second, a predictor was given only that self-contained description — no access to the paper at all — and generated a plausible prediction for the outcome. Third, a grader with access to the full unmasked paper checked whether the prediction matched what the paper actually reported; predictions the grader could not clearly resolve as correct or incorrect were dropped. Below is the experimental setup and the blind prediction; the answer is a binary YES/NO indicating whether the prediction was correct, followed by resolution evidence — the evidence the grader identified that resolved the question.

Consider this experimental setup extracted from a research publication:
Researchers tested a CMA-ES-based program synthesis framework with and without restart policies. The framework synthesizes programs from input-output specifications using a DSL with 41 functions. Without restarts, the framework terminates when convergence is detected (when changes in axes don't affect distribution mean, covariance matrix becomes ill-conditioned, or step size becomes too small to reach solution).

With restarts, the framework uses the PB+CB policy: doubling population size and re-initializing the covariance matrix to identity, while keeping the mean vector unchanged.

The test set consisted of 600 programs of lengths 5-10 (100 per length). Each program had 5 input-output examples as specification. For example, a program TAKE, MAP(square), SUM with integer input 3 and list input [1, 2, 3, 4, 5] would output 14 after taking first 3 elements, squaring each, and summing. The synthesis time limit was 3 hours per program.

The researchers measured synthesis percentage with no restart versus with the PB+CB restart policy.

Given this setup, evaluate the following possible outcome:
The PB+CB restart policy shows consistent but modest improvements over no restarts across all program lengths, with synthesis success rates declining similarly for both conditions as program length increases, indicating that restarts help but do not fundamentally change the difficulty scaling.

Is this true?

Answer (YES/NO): NO